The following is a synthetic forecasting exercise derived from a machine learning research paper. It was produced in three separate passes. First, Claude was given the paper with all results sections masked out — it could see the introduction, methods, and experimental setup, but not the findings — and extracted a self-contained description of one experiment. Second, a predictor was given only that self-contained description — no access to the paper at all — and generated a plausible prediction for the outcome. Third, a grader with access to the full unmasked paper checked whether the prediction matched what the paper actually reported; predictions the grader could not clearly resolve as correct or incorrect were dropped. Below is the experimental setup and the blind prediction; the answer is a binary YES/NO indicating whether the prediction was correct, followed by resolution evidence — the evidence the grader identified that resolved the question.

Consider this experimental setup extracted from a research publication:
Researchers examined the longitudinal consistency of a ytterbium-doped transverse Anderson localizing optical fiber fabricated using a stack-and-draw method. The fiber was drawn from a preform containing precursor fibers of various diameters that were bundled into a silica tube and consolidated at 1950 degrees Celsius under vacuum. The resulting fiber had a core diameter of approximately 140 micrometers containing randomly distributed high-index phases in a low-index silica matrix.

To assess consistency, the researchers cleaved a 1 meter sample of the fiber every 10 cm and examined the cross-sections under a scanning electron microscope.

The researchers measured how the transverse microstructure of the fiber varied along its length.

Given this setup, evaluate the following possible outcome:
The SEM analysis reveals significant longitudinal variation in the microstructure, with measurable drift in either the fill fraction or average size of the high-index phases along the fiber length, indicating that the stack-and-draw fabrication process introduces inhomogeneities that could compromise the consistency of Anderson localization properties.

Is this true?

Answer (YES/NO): NO